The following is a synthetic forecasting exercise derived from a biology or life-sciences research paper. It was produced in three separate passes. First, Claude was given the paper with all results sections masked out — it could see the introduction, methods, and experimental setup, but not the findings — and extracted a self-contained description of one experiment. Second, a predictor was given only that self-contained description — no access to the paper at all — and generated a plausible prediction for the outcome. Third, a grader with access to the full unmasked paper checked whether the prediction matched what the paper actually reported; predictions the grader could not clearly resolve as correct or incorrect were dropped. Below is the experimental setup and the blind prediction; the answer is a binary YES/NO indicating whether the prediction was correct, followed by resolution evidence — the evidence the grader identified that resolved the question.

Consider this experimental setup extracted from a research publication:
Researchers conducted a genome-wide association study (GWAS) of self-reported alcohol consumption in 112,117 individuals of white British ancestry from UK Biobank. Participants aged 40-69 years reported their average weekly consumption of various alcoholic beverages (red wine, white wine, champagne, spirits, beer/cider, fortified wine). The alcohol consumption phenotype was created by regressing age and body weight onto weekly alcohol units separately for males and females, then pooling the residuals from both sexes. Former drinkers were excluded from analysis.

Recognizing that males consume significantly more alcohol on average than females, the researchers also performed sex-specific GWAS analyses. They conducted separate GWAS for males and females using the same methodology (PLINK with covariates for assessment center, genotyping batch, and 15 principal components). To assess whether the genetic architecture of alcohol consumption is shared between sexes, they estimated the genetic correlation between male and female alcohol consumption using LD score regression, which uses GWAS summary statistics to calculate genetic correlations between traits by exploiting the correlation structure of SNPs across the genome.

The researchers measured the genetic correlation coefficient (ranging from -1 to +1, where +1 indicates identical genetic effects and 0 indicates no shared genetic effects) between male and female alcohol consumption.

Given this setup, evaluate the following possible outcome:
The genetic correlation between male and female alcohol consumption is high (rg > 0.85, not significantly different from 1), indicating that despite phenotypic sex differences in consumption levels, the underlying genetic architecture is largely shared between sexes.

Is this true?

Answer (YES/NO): NO